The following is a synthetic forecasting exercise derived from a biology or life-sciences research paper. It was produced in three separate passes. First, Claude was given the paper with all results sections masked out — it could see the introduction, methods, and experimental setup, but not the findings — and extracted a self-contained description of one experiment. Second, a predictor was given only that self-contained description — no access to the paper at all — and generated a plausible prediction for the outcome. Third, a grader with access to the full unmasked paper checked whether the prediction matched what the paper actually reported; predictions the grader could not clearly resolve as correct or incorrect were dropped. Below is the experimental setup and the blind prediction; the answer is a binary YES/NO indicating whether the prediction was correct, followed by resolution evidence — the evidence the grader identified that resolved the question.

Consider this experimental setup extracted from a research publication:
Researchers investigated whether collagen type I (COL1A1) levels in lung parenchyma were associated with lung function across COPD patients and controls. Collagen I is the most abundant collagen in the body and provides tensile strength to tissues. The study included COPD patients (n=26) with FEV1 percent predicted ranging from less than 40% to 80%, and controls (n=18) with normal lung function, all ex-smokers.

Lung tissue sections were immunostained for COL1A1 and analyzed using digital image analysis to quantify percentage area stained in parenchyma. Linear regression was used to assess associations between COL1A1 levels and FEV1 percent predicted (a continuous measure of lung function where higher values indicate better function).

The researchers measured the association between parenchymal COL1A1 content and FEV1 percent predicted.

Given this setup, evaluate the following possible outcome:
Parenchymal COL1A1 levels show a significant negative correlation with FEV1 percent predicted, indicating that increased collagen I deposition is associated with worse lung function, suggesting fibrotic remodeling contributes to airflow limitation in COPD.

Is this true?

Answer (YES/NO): NO